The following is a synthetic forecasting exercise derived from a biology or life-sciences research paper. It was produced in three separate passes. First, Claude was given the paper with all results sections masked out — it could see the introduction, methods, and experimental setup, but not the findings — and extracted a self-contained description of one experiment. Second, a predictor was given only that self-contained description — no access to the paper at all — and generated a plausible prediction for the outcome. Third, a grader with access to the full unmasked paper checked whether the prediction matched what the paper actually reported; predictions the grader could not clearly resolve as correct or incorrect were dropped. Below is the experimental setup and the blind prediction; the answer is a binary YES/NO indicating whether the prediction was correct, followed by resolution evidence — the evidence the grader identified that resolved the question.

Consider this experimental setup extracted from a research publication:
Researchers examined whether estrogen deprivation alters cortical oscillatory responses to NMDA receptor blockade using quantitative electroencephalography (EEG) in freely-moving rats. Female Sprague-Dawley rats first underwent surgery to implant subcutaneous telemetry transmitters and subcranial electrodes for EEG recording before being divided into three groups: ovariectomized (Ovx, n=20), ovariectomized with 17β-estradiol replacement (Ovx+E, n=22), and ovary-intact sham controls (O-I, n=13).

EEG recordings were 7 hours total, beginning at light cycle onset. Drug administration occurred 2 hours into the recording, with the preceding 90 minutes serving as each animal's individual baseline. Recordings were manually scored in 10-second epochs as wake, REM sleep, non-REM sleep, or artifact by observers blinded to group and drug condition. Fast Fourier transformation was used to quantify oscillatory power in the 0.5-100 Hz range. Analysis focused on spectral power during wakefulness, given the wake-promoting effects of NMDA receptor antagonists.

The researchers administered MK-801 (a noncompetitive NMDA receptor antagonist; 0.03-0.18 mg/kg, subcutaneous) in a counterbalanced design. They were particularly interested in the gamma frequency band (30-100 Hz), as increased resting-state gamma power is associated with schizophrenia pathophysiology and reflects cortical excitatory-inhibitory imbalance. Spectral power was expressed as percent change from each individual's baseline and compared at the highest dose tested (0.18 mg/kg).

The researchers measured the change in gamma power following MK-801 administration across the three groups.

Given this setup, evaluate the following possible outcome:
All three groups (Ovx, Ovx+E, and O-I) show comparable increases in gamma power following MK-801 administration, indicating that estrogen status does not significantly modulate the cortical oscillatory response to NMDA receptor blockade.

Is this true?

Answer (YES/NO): NO